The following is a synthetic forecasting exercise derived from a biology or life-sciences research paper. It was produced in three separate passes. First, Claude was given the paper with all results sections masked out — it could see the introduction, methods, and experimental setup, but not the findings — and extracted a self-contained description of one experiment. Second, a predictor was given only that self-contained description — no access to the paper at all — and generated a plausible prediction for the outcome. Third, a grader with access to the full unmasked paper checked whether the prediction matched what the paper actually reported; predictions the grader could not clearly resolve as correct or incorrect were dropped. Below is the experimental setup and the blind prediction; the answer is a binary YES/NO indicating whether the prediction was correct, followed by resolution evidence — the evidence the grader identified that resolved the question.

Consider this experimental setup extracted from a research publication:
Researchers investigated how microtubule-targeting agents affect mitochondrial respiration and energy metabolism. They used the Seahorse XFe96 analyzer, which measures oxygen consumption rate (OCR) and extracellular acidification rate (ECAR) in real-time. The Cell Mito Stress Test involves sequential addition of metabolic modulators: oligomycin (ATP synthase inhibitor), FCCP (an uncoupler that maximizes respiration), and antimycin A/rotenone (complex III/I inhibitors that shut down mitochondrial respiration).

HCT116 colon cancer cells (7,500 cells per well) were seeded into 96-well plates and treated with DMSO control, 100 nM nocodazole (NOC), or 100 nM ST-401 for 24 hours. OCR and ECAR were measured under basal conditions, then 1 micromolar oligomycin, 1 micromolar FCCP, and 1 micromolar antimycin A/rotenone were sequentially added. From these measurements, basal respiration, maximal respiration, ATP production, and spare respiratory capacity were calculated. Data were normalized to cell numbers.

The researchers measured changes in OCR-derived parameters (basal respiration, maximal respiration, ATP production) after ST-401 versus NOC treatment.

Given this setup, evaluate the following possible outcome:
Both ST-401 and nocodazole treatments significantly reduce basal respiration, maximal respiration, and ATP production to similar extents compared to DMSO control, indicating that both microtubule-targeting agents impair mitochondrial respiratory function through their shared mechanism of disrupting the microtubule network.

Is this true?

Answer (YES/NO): NO